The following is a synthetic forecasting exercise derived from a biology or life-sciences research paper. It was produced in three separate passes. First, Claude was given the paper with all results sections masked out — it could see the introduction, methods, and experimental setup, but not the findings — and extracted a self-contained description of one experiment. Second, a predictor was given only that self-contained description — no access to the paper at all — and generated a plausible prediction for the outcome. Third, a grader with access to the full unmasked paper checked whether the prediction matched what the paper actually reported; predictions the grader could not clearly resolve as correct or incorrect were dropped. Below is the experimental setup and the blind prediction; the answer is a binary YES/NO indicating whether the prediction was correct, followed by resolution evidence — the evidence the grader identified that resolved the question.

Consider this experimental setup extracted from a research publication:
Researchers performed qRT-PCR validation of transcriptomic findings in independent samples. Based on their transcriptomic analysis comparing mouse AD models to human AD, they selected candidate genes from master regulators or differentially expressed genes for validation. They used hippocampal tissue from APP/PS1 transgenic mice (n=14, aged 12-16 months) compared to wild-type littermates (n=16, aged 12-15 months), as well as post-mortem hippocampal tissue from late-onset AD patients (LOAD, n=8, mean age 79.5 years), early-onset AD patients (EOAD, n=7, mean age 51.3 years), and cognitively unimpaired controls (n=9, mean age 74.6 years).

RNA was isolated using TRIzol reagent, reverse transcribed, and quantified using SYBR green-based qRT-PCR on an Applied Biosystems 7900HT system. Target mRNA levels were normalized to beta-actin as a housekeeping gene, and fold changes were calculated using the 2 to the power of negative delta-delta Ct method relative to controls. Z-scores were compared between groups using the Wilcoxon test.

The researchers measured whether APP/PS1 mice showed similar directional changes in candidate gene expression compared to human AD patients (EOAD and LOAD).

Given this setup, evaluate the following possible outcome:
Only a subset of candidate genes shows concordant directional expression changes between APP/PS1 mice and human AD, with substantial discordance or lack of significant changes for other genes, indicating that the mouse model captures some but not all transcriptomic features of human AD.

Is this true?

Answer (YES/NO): YES